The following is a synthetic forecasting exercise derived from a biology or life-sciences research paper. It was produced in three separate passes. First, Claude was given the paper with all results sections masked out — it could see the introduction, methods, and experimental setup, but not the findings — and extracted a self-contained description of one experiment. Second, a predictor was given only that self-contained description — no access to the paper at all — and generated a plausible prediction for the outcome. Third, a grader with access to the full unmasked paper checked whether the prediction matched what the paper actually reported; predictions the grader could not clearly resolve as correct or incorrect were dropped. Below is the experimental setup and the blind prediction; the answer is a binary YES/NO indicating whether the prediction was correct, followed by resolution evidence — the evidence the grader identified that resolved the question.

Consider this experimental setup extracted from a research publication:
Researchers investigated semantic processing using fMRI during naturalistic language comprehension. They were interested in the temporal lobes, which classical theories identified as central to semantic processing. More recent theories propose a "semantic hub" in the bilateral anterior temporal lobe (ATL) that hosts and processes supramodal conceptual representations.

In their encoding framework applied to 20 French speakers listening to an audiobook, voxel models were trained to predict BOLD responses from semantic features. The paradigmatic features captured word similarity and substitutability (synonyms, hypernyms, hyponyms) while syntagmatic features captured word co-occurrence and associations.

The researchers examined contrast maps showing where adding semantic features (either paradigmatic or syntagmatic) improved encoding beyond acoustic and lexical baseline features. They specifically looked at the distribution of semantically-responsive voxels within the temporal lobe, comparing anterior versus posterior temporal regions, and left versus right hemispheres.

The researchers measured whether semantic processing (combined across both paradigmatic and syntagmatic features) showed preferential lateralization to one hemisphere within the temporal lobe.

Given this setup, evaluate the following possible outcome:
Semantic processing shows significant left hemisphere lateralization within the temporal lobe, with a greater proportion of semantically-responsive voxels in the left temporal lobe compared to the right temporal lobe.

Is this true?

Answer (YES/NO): NO